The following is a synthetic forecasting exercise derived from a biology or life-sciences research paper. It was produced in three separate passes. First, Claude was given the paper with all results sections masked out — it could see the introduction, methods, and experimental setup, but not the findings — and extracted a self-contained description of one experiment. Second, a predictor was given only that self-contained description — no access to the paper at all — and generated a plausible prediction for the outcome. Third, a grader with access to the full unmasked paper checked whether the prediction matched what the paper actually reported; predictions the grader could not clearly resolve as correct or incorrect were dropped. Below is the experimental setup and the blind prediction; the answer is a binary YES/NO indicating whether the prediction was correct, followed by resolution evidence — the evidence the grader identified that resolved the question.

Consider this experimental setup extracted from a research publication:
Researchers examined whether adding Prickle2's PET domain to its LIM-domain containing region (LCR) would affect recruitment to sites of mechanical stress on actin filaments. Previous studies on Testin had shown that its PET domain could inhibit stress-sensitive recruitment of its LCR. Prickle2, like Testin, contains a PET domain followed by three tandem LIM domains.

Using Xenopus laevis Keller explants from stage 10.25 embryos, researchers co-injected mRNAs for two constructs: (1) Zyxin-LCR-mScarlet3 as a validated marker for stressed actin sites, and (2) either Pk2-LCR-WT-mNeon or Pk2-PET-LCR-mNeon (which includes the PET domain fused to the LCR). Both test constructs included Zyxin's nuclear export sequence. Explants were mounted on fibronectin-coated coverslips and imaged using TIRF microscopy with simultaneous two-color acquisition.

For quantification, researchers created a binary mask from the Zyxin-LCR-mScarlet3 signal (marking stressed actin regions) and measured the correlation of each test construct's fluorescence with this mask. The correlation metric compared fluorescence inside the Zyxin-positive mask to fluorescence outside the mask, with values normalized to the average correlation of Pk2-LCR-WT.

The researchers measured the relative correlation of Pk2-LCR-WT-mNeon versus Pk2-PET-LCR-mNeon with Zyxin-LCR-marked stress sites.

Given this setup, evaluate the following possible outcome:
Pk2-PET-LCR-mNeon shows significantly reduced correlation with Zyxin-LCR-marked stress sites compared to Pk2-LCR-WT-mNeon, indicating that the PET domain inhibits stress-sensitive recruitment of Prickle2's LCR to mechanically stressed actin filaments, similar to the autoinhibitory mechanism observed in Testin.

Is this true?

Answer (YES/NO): YES